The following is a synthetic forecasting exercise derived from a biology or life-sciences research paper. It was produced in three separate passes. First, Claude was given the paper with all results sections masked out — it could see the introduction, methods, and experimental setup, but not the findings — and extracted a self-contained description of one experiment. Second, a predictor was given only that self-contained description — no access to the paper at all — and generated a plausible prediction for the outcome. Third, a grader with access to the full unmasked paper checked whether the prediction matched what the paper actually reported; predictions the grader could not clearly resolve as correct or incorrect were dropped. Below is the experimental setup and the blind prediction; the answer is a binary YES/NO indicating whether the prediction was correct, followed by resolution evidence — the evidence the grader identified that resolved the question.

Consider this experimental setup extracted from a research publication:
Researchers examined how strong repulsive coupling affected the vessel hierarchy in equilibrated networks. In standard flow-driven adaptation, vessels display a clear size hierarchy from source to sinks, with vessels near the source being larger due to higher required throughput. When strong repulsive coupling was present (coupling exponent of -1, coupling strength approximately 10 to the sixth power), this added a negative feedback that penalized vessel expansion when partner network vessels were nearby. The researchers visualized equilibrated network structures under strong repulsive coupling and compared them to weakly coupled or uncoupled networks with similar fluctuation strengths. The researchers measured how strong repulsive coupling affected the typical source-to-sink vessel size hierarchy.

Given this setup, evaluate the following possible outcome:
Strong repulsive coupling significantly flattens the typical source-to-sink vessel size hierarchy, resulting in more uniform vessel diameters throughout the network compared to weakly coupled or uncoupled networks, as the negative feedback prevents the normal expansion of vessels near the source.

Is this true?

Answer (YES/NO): YES